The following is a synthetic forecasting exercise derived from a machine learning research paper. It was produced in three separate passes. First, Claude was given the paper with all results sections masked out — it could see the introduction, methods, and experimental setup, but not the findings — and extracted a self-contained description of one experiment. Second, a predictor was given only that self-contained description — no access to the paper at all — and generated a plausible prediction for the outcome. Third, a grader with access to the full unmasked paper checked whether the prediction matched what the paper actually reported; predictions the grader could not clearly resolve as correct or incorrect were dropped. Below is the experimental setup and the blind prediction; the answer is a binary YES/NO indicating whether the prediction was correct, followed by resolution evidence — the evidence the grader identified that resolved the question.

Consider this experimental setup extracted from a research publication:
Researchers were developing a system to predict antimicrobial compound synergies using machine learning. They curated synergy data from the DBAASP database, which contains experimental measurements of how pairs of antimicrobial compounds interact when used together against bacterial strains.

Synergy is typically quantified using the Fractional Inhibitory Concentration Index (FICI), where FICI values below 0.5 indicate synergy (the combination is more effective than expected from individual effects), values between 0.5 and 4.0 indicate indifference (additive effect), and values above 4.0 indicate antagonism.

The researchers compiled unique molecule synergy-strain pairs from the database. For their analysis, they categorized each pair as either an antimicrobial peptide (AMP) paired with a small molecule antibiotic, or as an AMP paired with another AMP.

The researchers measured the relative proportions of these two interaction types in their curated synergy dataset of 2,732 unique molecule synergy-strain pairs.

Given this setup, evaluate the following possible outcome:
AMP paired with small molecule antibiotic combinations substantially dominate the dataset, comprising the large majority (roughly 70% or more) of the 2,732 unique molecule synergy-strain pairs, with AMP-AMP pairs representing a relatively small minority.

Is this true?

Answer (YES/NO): YES